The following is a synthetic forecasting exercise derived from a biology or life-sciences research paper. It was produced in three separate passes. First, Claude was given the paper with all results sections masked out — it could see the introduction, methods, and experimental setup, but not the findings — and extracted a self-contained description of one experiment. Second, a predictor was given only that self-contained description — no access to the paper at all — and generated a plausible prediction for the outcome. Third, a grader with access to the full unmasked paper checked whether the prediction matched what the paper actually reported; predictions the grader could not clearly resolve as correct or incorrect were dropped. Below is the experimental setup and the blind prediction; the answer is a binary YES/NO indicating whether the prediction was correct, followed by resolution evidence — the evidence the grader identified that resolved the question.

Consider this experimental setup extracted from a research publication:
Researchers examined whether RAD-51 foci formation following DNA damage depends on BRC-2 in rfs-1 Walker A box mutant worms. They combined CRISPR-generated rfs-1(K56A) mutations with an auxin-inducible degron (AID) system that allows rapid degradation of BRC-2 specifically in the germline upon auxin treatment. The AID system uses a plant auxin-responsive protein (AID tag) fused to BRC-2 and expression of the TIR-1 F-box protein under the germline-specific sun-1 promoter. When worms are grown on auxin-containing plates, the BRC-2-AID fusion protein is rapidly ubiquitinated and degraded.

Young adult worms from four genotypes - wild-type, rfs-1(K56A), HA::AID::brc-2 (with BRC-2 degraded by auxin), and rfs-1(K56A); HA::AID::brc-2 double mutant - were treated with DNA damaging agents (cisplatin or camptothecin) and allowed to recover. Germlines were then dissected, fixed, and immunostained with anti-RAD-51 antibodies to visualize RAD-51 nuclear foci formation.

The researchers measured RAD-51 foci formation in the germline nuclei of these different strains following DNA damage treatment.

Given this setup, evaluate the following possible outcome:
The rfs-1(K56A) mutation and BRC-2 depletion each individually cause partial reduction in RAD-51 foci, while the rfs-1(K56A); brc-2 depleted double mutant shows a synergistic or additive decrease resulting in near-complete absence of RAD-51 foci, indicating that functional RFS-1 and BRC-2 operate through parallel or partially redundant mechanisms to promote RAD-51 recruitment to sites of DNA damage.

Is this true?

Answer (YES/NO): NO